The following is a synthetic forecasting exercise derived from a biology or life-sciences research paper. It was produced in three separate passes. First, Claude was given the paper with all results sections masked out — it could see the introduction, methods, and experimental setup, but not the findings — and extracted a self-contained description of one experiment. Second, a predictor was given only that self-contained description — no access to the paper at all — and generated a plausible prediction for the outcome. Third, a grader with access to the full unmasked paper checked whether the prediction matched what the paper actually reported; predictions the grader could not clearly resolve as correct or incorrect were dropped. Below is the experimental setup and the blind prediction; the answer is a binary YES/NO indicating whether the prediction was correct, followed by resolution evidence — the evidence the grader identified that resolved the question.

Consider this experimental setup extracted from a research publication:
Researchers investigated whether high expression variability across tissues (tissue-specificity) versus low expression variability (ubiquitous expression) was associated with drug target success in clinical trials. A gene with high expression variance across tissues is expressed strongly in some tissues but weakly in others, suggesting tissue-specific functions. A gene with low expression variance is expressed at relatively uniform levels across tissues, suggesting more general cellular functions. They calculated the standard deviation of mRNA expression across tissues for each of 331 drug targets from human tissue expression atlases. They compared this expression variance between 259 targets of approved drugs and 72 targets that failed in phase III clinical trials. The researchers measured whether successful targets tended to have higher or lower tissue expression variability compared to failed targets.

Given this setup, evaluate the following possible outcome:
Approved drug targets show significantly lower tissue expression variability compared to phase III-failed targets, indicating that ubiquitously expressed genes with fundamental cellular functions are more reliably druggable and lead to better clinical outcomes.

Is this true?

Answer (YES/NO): NO